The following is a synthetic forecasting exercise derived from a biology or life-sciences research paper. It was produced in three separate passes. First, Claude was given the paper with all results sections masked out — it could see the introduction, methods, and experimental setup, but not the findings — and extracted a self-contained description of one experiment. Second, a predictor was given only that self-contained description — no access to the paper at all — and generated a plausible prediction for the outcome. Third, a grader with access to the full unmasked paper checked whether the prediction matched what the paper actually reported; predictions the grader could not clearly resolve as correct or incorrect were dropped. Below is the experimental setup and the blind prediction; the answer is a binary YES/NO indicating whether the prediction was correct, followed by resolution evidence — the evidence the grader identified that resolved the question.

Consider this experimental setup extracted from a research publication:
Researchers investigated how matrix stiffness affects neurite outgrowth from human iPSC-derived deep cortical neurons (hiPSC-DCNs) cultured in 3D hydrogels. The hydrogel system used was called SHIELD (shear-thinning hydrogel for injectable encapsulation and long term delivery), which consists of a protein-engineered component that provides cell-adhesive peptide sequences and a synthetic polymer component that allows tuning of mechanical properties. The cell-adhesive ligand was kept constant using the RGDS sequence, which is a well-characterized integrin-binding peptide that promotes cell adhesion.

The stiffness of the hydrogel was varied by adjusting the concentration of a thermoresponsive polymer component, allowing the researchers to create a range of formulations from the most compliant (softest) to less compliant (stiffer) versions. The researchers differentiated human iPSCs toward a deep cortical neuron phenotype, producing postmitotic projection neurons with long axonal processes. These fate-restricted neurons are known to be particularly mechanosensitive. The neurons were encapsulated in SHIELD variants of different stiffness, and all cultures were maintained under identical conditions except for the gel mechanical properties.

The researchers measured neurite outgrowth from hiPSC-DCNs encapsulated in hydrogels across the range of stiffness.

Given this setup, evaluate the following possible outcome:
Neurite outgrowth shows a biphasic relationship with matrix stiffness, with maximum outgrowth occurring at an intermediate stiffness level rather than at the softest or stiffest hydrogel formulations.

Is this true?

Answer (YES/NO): NO